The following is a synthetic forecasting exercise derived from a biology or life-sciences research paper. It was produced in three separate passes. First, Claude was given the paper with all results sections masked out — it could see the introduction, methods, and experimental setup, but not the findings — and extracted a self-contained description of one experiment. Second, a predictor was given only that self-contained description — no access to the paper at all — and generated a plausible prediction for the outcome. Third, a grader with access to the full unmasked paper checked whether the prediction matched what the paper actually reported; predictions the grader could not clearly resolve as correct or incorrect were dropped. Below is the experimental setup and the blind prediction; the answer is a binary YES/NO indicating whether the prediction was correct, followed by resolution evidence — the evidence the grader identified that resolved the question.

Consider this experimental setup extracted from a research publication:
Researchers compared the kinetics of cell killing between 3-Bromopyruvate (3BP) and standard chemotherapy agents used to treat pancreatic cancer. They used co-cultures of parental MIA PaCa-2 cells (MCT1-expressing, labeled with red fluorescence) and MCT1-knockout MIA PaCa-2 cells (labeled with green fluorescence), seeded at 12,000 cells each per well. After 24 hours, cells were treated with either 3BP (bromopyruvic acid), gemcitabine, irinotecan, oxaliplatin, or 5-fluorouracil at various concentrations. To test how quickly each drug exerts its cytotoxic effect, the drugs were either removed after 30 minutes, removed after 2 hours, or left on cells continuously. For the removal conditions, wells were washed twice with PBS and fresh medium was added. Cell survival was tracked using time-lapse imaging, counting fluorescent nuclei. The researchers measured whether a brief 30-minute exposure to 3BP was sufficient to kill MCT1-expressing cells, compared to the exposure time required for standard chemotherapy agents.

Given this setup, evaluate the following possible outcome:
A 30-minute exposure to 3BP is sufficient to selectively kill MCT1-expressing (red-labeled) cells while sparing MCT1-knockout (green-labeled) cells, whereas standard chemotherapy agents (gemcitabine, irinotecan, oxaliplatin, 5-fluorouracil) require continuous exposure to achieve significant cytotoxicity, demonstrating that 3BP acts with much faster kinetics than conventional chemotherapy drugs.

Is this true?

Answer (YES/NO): NO